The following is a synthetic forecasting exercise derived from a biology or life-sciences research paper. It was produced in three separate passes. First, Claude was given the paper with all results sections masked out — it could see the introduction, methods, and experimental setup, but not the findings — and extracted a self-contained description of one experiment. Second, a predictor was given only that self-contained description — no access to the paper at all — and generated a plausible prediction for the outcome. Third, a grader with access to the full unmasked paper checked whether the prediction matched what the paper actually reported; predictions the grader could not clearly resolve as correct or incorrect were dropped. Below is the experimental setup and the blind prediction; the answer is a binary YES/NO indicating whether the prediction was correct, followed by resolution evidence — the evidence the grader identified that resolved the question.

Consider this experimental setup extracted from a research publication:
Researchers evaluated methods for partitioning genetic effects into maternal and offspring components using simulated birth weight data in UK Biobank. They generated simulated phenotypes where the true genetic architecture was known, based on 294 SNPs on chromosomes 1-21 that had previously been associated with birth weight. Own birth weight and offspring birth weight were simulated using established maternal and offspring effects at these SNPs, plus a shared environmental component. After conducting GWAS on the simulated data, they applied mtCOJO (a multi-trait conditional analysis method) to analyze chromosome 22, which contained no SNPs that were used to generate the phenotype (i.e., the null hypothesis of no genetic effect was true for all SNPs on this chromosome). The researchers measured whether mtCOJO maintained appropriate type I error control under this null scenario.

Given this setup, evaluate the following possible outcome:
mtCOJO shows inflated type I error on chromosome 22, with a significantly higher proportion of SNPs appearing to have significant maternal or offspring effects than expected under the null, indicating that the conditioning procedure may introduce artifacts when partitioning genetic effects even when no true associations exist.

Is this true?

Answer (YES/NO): NO